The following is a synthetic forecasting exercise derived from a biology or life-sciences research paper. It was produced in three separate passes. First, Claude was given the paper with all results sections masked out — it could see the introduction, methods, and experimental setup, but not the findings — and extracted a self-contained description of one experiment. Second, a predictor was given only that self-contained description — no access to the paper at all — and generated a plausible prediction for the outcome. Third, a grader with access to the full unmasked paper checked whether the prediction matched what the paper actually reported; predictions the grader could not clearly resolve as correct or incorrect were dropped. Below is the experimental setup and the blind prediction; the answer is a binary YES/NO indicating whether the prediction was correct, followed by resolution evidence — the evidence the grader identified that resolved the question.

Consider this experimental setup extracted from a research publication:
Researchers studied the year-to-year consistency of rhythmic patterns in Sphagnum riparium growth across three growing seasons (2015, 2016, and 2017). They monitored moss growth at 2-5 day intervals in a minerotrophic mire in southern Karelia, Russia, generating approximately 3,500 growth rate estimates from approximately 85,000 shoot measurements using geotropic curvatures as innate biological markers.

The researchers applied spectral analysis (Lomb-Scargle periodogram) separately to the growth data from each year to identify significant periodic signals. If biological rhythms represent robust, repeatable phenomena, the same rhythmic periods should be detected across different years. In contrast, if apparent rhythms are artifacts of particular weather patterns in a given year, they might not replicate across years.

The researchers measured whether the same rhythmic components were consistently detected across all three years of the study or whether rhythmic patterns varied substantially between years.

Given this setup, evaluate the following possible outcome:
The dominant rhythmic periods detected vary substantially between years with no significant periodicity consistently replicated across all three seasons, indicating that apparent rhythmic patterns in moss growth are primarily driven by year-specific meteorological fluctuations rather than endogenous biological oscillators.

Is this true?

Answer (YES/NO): NO